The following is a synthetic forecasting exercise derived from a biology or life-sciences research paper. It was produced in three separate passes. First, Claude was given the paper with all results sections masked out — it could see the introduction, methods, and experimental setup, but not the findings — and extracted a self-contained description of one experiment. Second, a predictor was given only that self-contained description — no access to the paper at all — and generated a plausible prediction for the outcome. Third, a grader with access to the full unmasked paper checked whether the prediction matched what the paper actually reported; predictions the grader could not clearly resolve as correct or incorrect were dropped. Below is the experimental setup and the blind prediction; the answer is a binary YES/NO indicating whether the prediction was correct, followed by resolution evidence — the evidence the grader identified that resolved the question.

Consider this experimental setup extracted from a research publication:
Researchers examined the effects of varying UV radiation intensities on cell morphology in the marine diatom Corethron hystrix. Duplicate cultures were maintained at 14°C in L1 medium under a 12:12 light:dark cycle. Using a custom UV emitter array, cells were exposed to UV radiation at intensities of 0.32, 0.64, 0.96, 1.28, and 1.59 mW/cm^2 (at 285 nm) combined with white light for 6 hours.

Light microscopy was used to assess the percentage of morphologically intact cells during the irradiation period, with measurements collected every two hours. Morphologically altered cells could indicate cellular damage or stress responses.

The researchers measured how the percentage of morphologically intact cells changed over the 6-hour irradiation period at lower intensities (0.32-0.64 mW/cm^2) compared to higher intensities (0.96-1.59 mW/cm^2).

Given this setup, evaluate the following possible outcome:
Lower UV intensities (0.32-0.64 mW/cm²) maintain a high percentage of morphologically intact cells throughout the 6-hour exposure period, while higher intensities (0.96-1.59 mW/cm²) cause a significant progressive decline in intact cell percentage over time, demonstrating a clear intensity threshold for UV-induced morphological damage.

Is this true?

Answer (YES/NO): YES